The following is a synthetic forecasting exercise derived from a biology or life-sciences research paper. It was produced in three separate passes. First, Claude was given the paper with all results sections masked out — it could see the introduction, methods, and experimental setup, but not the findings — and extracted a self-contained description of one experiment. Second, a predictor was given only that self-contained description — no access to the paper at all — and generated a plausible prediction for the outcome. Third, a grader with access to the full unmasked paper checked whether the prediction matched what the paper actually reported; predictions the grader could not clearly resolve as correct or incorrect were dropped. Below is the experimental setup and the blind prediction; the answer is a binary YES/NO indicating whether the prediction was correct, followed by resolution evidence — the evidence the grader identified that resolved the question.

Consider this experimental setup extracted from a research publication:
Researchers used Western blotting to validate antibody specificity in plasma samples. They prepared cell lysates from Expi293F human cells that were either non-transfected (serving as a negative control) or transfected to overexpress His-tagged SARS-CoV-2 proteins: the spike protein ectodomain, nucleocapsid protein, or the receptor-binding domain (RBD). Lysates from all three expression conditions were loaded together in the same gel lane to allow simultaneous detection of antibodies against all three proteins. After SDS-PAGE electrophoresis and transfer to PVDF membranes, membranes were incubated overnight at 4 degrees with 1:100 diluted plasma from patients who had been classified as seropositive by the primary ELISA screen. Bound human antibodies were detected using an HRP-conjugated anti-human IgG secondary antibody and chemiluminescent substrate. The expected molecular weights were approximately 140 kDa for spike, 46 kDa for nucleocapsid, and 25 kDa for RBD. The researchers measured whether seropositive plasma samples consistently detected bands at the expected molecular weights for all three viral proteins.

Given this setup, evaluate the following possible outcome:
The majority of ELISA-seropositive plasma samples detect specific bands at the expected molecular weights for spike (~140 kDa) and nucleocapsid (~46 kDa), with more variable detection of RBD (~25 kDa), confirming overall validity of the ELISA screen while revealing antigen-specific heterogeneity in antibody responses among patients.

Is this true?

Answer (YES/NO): NO